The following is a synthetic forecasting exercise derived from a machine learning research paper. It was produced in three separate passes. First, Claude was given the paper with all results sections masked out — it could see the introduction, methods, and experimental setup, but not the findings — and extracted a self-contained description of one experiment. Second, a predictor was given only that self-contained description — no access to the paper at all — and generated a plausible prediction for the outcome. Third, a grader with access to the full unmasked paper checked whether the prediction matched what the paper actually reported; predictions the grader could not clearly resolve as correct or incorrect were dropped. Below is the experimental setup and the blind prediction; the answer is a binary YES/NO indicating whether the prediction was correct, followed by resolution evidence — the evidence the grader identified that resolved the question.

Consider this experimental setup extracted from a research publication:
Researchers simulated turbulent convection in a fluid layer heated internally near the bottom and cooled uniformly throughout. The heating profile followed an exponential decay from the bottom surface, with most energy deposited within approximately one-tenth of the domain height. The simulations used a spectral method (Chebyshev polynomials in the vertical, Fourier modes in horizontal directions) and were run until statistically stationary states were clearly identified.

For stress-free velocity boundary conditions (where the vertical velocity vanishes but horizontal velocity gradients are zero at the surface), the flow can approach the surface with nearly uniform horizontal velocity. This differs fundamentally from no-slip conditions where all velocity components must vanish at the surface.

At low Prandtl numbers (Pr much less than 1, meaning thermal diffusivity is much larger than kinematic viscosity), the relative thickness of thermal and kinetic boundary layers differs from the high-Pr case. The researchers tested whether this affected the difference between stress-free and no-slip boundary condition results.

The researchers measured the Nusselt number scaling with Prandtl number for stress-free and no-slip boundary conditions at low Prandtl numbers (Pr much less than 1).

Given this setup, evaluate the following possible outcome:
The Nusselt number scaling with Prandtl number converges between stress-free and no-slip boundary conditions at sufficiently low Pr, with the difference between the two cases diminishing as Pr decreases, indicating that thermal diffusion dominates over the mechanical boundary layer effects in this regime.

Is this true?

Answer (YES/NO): YES